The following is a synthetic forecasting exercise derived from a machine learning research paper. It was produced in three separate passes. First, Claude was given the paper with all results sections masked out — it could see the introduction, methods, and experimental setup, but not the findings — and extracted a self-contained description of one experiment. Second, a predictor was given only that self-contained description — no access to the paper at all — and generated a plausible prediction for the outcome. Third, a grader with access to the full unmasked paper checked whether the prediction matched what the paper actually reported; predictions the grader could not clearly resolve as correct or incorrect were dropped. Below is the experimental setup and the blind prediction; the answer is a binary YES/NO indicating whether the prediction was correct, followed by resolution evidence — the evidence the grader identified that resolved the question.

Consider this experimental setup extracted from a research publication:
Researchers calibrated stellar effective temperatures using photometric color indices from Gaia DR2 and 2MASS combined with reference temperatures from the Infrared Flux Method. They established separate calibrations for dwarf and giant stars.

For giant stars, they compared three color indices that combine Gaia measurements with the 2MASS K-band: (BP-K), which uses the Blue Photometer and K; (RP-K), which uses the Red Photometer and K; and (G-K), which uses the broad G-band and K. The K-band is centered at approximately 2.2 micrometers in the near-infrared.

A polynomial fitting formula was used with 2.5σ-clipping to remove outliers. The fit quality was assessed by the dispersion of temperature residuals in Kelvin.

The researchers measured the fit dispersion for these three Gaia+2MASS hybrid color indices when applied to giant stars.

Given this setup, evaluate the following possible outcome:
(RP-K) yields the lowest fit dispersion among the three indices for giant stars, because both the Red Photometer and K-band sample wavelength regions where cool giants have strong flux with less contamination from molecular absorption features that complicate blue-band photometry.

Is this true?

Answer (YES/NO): NO